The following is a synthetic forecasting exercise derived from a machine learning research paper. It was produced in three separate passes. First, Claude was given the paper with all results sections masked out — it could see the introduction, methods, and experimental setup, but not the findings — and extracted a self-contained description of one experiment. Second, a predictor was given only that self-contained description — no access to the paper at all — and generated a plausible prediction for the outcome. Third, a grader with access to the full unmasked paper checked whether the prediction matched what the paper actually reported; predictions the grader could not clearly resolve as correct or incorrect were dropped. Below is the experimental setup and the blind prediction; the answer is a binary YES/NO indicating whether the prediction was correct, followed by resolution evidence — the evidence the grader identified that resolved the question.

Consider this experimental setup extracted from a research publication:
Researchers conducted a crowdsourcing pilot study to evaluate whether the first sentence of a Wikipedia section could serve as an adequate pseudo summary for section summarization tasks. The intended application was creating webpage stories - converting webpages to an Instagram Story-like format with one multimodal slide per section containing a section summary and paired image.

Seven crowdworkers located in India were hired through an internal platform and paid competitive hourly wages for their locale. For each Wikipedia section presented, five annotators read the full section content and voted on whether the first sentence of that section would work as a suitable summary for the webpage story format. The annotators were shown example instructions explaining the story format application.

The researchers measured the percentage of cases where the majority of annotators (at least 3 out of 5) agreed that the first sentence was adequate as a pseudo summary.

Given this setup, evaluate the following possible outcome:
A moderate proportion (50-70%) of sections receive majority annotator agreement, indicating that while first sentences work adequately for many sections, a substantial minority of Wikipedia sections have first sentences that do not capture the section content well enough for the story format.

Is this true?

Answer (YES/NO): NO